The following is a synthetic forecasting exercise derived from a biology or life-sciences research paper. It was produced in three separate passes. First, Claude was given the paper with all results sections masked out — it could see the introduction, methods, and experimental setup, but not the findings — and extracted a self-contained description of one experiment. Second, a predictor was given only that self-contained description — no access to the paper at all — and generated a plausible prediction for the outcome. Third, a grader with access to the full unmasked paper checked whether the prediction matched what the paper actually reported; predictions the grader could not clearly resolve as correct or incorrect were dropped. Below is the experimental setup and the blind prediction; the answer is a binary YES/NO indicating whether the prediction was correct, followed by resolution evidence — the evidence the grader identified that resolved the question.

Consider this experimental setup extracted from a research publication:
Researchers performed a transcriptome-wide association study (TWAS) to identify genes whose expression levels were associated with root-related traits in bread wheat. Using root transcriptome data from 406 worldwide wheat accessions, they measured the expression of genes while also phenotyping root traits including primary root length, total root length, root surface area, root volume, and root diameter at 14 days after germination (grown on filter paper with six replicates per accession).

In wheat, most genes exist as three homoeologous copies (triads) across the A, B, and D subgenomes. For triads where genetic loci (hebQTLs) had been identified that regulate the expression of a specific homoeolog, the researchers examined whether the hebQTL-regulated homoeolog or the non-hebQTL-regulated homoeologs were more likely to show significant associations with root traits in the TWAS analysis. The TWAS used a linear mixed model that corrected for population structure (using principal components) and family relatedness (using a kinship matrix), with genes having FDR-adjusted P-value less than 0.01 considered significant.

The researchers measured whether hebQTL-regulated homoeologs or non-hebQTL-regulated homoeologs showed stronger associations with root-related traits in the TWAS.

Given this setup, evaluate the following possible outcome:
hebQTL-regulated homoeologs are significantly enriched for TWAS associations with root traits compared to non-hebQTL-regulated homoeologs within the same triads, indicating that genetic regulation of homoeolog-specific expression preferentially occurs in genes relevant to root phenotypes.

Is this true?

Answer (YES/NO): NO